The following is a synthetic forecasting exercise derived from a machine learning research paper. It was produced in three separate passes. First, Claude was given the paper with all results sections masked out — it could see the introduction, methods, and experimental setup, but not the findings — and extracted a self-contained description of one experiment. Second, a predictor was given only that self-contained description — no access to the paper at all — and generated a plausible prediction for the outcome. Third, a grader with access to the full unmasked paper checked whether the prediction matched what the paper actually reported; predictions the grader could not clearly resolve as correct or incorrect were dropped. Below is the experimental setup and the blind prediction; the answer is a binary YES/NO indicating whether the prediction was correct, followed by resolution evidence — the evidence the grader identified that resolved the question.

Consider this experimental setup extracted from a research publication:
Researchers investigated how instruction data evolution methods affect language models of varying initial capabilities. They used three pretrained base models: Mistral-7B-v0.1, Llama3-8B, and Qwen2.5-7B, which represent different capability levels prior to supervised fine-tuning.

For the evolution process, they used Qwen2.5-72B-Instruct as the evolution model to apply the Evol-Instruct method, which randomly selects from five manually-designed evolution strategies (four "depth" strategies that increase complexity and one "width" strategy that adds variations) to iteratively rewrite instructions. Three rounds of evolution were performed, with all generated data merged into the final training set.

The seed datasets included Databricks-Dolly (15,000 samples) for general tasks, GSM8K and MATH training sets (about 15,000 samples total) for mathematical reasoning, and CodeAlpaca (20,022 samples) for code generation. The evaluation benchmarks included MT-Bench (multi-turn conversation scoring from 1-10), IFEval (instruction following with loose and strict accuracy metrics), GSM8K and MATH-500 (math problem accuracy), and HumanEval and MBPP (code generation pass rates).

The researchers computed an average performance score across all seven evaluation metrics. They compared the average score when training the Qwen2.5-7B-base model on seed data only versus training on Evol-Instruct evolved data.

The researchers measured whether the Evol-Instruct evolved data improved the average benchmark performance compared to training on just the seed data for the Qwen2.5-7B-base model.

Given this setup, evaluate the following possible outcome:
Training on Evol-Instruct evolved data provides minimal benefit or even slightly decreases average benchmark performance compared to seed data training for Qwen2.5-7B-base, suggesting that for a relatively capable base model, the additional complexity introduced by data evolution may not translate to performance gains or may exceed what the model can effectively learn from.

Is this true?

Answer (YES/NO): YES